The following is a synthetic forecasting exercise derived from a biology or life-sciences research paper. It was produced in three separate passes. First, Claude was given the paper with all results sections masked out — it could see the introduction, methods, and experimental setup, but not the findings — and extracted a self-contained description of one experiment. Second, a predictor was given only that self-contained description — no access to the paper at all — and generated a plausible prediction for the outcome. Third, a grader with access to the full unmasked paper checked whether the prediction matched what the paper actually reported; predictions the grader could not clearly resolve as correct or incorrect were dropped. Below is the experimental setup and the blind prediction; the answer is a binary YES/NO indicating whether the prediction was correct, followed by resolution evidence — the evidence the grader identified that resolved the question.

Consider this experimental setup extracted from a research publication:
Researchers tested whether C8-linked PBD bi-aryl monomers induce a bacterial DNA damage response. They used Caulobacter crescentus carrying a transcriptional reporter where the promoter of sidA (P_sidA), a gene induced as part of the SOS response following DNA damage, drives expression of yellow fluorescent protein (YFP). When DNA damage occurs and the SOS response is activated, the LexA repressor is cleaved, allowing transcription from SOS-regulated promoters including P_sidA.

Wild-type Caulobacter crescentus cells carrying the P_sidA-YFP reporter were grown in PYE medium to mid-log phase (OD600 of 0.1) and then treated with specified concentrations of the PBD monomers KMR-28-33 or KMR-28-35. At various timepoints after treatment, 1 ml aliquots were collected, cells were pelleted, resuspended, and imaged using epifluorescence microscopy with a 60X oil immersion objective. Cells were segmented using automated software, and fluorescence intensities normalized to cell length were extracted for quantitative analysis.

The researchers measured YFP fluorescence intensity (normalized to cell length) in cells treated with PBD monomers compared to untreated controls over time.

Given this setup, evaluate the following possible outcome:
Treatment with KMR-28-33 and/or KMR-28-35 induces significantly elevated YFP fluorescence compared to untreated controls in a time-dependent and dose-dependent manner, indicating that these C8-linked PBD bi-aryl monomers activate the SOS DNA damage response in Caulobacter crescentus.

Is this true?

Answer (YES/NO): NO